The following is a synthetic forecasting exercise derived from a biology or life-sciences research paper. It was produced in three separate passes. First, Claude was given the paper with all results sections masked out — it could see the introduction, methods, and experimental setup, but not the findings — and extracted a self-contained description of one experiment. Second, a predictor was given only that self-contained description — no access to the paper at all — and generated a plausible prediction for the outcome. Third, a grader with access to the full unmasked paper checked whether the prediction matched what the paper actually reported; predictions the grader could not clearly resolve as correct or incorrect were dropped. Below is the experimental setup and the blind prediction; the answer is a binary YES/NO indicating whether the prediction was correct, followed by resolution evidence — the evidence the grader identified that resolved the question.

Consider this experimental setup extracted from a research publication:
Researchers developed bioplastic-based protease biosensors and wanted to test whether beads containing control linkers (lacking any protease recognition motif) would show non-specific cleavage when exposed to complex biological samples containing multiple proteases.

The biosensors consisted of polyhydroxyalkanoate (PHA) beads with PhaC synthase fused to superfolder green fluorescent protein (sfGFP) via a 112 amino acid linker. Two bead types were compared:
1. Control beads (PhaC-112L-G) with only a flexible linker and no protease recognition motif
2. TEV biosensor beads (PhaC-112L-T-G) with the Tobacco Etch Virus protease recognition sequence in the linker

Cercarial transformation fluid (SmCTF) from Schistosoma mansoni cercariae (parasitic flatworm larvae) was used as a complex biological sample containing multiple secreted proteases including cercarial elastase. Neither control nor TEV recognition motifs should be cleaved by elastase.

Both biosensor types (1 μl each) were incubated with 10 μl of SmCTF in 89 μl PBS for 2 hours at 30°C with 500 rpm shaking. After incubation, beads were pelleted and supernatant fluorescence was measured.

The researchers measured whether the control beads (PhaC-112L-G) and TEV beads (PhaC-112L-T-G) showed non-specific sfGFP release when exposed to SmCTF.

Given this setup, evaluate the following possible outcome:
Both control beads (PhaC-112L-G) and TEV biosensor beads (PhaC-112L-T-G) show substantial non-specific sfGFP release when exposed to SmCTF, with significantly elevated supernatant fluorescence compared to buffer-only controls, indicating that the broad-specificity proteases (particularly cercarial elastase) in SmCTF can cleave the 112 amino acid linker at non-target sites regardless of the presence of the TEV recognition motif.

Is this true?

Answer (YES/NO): NO